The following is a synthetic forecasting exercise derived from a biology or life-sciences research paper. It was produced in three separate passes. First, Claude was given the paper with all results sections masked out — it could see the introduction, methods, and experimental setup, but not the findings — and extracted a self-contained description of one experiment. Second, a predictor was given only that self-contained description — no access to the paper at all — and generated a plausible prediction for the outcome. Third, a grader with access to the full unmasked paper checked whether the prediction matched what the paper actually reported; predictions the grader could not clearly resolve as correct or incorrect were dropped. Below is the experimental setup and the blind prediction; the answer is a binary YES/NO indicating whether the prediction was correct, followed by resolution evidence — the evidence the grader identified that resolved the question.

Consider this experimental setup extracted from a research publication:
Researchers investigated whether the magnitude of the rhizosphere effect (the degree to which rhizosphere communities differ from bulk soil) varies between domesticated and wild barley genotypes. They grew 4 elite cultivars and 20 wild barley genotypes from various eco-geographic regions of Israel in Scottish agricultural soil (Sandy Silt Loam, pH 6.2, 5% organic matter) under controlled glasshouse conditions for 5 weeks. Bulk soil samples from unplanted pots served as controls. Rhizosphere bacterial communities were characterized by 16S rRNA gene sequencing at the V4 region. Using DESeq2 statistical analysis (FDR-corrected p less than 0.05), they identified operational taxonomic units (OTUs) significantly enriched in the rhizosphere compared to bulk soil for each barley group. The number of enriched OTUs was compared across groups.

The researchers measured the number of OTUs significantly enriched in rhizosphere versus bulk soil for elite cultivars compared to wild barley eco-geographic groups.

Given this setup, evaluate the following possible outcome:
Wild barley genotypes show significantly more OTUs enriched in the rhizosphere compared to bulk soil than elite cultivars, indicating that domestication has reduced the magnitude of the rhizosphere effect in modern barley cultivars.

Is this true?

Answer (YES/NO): NO